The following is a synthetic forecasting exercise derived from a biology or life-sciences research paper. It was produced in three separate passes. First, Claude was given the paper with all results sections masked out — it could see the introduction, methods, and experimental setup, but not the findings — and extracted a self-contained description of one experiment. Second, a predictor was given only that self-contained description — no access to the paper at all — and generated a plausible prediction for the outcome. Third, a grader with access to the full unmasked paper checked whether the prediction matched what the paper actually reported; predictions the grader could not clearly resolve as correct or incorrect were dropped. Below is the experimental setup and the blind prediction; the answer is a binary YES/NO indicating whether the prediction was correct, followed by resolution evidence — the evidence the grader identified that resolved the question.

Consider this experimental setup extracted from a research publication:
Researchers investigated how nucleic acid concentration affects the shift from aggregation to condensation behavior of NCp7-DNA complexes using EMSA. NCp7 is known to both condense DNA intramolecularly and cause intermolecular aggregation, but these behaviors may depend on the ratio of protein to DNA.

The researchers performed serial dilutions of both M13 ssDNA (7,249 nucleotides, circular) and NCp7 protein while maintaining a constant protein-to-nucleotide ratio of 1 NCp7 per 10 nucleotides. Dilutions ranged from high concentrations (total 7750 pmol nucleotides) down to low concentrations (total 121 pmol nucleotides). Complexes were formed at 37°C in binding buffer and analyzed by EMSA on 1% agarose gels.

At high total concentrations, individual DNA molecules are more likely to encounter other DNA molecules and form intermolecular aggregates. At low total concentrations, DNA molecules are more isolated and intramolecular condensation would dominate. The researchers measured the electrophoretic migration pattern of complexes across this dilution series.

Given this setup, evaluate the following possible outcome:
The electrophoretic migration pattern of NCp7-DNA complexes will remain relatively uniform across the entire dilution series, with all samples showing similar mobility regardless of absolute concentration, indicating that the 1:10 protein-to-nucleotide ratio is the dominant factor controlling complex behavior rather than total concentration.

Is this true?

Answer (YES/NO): NO